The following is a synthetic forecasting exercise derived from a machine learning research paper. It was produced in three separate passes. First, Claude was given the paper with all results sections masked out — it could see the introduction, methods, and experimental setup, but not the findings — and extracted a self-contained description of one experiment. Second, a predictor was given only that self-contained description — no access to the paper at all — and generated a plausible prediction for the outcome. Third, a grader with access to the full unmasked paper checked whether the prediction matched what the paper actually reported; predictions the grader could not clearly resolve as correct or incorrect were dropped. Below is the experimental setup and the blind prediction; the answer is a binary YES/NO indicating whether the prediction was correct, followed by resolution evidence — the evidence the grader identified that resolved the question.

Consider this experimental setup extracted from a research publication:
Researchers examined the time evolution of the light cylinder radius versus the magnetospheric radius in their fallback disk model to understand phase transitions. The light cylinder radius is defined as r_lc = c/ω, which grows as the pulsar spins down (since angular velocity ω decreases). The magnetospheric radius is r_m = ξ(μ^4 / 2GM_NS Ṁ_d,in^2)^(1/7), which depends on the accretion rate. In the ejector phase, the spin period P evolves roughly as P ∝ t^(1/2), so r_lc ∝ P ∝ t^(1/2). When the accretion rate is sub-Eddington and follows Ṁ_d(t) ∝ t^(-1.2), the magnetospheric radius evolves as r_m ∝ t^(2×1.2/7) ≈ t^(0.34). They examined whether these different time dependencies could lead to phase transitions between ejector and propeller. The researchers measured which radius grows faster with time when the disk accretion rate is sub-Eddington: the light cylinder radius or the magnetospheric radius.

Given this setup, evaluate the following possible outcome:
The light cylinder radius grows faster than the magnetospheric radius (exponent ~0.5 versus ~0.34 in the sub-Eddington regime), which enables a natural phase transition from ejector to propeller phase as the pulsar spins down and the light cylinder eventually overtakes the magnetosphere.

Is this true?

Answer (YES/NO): YES